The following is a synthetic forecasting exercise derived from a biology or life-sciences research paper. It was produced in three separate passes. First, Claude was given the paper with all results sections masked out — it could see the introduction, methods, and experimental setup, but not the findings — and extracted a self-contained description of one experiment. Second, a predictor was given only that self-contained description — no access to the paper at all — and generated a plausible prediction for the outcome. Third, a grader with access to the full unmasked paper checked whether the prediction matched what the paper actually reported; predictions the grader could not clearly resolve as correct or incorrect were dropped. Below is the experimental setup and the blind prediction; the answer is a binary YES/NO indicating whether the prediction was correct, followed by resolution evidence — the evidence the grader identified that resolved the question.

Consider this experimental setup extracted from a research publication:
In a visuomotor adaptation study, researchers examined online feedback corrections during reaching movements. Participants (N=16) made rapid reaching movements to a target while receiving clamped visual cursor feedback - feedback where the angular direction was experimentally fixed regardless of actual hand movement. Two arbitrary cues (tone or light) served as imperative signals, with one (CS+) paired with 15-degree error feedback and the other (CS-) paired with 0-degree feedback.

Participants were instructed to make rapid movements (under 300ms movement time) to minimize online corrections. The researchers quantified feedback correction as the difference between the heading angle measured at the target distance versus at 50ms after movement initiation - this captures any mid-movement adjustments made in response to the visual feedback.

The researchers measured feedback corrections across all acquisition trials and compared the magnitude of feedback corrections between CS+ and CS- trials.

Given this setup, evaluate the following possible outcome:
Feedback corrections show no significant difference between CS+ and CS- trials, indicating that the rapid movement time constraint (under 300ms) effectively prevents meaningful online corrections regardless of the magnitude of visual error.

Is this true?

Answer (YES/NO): YES